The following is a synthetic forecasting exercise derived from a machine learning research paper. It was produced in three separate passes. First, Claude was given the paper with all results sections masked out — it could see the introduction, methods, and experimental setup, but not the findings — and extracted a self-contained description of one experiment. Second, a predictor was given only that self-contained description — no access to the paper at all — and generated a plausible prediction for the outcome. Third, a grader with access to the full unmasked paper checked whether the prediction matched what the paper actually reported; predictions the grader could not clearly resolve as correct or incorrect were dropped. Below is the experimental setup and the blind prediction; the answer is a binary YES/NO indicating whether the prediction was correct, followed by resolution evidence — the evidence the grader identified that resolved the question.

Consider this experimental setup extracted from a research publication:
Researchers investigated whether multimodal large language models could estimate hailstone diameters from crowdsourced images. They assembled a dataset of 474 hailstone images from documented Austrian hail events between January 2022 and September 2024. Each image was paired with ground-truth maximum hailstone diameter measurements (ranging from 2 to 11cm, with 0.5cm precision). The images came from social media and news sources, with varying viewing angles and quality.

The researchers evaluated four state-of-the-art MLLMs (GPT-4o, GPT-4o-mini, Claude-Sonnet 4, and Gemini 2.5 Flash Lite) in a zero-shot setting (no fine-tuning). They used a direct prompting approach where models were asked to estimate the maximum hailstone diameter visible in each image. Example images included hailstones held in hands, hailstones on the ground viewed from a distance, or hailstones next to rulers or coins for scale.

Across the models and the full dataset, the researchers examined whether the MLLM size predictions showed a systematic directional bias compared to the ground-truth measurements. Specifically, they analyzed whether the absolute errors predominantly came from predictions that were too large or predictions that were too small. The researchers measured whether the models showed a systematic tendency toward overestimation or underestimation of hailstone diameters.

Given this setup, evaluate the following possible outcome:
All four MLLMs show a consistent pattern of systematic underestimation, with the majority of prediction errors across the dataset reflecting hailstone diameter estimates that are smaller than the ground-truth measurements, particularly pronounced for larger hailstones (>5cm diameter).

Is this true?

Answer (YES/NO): NO